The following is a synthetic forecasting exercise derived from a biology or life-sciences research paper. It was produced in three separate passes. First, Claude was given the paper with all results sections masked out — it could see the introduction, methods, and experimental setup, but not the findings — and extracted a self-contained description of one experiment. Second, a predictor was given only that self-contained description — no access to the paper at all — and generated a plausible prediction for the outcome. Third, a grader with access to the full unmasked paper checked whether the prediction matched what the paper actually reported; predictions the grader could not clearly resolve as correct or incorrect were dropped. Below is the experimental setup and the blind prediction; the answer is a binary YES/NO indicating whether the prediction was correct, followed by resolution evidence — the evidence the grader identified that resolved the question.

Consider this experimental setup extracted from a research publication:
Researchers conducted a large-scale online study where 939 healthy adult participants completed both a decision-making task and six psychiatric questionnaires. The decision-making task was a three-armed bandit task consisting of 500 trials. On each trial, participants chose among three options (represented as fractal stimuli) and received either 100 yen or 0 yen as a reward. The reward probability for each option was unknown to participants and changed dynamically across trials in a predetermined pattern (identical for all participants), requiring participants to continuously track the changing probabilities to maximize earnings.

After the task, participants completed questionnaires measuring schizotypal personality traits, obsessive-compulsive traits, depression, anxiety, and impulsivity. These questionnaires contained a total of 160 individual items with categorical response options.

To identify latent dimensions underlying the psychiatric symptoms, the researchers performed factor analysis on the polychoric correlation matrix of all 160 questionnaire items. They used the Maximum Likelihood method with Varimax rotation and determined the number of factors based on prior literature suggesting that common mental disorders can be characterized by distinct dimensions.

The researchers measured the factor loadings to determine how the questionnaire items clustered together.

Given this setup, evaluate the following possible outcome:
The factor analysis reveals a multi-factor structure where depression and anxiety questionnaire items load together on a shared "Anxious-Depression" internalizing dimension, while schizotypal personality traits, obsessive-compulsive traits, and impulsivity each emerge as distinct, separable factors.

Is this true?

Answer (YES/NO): NO